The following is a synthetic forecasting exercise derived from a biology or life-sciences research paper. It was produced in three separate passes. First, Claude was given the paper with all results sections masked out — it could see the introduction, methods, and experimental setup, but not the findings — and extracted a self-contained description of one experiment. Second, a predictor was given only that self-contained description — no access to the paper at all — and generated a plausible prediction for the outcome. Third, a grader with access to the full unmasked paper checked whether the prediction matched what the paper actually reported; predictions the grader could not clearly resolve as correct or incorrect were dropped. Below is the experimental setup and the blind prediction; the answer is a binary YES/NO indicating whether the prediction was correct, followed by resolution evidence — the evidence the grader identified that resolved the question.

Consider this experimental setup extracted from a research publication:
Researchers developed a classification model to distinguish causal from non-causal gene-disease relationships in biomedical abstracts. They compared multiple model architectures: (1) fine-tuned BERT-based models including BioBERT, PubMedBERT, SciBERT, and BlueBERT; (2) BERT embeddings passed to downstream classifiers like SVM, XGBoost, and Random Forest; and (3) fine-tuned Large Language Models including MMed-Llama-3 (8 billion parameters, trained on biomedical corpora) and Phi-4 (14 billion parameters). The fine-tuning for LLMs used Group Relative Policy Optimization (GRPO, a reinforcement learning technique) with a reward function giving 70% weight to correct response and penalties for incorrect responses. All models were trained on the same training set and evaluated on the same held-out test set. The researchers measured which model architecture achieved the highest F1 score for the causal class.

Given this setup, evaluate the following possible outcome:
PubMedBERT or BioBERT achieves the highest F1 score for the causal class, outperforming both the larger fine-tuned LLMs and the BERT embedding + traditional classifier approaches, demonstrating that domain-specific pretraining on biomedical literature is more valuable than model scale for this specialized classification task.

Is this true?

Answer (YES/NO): NO